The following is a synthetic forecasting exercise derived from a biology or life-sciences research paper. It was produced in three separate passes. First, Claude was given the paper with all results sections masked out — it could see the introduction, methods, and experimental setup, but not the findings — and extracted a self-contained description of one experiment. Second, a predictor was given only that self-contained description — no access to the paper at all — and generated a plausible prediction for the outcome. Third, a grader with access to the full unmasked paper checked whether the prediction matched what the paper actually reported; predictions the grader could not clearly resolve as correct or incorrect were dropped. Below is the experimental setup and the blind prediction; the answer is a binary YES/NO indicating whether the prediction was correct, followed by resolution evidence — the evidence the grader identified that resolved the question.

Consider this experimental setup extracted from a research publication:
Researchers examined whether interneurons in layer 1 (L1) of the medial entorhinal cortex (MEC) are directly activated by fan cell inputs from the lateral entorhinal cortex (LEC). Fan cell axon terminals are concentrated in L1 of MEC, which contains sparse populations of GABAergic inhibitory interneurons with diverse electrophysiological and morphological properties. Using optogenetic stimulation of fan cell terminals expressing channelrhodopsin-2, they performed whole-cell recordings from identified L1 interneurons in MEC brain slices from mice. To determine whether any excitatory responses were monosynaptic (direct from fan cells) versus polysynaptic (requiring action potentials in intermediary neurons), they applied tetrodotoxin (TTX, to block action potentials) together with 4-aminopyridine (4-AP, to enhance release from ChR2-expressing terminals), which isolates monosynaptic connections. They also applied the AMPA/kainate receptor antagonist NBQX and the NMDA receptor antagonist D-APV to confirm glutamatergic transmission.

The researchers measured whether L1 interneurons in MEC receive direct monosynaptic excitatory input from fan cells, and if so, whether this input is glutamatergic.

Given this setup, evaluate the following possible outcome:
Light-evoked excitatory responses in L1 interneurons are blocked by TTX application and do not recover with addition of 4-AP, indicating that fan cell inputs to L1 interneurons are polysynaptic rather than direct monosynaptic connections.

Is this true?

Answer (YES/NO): NO